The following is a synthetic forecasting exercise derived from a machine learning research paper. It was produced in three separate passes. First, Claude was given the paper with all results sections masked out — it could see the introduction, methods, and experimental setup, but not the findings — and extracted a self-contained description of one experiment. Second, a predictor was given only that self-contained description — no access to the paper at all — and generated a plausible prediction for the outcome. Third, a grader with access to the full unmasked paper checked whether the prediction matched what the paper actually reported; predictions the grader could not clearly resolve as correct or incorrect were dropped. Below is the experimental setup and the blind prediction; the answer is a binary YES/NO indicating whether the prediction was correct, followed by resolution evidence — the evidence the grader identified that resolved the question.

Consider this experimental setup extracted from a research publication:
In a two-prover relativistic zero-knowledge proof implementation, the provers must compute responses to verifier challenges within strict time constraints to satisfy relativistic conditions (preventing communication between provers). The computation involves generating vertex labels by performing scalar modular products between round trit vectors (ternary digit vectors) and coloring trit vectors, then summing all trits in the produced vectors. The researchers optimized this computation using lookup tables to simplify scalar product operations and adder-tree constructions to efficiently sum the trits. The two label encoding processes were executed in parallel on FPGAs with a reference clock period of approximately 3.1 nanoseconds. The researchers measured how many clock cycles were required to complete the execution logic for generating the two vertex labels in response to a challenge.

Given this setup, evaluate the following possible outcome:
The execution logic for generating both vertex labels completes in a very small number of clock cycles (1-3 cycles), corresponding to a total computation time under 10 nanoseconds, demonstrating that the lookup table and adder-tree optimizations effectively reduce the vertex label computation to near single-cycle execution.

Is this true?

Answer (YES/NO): YES